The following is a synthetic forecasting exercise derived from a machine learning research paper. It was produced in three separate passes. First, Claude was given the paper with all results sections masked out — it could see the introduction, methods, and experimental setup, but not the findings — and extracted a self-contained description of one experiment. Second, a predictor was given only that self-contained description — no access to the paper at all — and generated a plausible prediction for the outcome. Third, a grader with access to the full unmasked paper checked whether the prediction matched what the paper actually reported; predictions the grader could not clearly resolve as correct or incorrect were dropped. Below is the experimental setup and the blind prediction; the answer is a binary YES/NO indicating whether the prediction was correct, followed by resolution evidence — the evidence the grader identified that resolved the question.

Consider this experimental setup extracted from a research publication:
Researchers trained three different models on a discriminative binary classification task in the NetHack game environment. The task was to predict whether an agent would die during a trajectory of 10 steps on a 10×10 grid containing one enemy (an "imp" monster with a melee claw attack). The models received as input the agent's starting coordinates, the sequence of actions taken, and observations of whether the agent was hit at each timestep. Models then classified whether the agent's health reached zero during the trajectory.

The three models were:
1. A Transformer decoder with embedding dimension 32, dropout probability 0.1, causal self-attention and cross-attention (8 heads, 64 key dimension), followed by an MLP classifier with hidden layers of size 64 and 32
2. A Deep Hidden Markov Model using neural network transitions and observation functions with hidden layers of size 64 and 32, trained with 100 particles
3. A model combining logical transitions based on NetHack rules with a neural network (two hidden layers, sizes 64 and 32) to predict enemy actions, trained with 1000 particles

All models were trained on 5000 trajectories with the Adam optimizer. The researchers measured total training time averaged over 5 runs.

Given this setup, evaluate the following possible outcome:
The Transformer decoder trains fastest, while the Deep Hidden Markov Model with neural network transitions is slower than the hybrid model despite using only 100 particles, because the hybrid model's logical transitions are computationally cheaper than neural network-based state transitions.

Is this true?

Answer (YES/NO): YES